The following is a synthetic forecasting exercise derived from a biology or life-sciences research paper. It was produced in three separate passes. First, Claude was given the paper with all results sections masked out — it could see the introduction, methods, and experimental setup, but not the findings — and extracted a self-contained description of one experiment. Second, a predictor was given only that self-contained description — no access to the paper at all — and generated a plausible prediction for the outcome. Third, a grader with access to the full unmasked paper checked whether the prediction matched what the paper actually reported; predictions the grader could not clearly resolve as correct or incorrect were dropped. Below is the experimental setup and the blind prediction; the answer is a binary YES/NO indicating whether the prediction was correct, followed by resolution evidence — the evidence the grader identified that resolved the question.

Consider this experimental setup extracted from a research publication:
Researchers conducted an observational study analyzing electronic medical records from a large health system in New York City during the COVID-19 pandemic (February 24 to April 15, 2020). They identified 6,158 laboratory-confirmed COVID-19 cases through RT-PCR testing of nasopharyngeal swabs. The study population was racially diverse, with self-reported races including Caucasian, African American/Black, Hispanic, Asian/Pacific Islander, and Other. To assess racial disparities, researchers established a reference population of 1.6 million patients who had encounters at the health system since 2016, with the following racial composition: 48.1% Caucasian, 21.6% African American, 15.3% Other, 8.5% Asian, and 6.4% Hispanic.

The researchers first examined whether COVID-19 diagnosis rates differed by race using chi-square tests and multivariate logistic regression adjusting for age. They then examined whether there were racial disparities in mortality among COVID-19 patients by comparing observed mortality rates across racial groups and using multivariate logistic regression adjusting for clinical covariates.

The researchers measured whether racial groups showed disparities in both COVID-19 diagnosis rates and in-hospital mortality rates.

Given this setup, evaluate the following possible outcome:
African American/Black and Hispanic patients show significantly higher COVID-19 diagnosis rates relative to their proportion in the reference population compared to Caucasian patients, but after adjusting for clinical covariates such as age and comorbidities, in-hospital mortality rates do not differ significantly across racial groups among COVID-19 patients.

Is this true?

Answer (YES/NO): YES